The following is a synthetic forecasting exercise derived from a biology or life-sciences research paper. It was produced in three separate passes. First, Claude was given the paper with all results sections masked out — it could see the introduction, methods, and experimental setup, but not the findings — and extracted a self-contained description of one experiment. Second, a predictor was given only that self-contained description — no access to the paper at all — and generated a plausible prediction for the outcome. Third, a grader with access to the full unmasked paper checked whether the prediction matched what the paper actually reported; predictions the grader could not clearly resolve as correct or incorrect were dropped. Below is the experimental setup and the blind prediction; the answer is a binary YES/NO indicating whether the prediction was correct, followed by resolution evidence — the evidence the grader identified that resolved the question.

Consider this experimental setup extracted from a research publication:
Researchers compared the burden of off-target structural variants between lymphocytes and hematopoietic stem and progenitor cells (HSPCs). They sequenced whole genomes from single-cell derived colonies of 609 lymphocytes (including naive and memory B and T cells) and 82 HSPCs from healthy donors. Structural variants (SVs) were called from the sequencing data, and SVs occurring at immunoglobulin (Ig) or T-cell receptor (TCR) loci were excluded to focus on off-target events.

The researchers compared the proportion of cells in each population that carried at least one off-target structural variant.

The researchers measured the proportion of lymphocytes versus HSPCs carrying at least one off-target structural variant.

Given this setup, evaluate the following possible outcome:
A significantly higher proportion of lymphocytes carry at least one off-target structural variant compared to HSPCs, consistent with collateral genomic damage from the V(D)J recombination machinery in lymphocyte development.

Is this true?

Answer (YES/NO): YES